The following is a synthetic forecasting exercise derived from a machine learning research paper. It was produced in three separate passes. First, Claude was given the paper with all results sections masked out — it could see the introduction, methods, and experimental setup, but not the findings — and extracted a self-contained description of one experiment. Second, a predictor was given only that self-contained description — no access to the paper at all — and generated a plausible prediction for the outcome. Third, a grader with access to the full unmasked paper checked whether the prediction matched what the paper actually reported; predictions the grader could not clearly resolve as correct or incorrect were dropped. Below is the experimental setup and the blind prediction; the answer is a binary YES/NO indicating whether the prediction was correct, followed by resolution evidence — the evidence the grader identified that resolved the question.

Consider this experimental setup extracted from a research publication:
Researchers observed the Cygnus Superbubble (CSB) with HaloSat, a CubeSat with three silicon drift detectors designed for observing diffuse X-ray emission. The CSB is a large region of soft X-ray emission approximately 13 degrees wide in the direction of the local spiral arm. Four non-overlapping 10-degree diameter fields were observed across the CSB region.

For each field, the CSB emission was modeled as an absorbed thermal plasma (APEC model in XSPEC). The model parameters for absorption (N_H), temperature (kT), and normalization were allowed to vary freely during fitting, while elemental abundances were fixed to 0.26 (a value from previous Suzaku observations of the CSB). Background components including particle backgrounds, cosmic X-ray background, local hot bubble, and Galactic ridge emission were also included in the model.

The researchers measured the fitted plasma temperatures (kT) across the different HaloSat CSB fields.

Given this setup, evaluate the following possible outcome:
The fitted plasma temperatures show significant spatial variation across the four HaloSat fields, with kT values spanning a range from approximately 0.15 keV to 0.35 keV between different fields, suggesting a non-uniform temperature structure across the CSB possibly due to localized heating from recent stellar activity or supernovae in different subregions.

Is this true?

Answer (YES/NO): NO